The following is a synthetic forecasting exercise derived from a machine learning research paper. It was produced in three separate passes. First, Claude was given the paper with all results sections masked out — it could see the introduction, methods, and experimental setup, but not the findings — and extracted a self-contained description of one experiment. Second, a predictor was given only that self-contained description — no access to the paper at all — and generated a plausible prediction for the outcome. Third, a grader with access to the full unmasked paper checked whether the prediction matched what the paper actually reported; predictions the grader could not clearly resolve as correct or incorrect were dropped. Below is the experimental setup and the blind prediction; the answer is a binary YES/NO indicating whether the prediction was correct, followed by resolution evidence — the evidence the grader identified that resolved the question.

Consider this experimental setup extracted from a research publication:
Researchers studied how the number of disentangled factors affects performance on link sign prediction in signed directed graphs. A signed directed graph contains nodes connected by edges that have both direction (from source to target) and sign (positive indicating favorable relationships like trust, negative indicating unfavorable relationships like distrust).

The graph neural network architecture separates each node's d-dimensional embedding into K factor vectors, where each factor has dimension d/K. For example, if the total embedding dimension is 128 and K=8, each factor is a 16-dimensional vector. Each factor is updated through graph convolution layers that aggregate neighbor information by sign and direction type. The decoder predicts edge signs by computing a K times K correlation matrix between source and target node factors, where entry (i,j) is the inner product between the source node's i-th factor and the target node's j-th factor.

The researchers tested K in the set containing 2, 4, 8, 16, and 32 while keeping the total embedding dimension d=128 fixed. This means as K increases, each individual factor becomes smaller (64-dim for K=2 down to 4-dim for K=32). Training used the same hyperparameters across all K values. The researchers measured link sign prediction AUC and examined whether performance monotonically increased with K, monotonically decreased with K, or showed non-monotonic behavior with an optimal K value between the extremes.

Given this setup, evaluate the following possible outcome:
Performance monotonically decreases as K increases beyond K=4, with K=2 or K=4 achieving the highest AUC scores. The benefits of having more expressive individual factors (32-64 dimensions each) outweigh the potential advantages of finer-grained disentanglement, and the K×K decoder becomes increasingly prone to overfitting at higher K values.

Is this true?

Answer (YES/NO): NO